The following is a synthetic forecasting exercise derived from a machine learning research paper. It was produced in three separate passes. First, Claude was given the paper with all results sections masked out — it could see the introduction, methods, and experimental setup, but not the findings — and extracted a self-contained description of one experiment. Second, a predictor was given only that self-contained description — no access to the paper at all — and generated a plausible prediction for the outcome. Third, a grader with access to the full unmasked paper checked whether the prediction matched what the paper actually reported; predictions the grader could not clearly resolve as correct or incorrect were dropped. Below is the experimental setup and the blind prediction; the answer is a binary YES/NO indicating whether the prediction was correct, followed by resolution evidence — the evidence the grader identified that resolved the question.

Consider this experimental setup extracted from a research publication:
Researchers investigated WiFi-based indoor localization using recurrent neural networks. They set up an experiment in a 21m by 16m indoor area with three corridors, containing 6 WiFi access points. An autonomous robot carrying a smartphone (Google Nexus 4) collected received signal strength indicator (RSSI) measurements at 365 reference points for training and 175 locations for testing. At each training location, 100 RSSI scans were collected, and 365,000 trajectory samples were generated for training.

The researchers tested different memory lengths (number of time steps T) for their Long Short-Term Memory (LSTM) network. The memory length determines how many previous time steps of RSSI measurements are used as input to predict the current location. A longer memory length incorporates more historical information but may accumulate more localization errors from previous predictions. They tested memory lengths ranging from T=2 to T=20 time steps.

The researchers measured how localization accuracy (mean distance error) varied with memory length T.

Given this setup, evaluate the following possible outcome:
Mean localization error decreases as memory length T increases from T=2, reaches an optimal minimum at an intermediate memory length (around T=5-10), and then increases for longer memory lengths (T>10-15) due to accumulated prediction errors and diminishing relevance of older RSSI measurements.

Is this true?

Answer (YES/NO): NO